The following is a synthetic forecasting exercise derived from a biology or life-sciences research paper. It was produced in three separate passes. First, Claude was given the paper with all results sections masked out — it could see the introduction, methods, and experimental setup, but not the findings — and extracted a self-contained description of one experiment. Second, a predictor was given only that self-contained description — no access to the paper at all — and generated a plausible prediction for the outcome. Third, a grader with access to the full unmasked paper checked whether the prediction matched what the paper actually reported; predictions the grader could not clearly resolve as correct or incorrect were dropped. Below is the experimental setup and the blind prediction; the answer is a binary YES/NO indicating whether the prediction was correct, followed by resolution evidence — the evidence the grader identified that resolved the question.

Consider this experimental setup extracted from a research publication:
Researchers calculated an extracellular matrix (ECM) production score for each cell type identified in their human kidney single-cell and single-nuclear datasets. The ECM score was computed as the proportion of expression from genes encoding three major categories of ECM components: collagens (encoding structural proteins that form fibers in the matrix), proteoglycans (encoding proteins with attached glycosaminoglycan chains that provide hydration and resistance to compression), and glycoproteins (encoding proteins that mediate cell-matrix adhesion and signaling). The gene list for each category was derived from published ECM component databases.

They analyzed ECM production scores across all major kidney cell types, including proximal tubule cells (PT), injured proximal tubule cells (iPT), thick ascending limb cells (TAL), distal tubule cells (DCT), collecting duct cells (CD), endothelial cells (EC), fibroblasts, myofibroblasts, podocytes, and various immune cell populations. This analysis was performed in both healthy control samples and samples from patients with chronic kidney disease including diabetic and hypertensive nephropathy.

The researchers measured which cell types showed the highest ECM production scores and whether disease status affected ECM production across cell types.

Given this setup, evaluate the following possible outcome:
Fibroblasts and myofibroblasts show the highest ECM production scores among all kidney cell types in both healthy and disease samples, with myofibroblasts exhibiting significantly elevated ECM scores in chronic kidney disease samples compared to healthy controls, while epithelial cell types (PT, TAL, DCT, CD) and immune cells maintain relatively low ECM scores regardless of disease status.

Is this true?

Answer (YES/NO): NO